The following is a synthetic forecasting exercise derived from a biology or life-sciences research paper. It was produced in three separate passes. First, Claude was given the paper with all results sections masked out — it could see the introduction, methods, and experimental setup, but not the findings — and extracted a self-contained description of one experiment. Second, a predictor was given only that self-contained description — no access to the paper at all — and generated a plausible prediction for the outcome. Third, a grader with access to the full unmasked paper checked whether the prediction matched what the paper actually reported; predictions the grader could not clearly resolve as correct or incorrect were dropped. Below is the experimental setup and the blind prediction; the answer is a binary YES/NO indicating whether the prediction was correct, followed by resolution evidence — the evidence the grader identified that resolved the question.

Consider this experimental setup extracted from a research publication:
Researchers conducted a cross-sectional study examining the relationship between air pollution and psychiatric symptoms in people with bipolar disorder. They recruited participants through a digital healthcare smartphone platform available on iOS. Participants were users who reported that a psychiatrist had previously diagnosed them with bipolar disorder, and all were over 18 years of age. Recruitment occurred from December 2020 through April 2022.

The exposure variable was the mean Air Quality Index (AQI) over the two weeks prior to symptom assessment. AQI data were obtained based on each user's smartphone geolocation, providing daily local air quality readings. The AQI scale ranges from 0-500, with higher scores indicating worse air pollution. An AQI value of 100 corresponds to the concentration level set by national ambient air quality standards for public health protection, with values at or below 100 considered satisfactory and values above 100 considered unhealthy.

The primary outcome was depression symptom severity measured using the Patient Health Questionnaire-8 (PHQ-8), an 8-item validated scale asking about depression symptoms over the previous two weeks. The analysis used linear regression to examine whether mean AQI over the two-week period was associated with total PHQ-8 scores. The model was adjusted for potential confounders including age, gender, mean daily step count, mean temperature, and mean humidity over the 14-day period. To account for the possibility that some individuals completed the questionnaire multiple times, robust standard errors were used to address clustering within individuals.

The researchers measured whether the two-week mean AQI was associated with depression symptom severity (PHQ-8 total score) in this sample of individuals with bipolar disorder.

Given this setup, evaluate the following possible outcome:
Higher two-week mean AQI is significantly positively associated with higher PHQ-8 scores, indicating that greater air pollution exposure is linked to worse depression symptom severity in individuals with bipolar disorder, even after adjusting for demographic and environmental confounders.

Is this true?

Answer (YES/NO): YES